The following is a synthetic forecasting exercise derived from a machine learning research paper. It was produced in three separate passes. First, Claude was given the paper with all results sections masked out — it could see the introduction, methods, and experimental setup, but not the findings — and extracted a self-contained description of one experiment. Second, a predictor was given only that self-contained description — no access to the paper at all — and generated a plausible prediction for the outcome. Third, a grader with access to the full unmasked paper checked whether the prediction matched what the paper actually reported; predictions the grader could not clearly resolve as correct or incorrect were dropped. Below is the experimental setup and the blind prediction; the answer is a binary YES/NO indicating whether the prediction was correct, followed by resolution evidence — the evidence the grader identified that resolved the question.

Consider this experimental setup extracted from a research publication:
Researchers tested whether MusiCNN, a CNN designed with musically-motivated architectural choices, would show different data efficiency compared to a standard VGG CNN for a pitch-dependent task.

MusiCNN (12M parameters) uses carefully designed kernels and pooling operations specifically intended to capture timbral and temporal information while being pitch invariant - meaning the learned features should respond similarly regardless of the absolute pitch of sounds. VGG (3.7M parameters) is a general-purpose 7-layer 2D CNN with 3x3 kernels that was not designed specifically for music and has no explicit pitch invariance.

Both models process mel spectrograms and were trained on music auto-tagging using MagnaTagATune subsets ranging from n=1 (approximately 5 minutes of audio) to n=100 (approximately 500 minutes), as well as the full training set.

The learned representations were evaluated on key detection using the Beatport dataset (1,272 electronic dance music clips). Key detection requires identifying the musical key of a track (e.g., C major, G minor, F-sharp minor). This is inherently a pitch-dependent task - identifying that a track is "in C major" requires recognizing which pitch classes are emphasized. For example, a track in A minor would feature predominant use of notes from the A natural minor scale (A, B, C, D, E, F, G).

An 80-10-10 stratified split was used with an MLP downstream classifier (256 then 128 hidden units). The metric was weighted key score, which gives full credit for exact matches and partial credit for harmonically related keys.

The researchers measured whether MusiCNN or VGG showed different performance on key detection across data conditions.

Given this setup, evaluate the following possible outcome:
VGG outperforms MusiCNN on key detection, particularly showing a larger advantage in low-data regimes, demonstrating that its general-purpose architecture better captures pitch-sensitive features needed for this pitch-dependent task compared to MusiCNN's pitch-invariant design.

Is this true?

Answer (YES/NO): NO